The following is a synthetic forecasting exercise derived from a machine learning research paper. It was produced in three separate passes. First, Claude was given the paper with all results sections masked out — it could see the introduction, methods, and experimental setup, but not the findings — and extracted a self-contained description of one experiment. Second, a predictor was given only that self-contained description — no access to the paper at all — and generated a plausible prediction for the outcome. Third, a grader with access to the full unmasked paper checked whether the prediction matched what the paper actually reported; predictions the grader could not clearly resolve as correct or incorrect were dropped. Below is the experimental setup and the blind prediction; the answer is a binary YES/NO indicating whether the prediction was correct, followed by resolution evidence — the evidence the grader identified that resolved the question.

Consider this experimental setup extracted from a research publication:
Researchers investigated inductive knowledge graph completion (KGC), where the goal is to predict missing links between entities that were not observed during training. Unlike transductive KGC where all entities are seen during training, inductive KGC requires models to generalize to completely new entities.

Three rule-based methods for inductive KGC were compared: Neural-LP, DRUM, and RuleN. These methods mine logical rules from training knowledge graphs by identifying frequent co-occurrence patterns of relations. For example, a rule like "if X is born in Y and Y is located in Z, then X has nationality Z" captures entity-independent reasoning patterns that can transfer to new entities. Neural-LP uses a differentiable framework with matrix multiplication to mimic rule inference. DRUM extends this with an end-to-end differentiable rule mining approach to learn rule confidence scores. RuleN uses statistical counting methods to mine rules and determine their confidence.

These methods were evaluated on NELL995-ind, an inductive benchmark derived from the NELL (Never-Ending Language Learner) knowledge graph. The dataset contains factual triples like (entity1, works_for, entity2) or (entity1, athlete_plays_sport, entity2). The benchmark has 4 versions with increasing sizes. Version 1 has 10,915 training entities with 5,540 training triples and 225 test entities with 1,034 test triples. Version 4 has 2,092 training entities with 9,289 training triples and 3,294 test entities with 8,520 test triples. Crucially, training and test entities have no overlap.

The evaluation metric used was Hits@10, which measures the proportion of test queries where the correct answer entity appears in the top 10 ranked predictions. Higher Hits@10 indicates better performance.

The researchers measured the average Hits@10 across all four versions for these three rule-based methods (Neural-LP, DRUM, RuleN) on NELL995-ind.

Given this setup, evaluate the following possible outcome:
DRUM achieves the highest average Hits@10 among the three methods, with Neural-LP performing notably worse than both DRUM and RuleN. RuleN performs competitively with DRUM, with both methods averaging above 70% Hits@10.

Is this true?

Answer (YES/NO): NO